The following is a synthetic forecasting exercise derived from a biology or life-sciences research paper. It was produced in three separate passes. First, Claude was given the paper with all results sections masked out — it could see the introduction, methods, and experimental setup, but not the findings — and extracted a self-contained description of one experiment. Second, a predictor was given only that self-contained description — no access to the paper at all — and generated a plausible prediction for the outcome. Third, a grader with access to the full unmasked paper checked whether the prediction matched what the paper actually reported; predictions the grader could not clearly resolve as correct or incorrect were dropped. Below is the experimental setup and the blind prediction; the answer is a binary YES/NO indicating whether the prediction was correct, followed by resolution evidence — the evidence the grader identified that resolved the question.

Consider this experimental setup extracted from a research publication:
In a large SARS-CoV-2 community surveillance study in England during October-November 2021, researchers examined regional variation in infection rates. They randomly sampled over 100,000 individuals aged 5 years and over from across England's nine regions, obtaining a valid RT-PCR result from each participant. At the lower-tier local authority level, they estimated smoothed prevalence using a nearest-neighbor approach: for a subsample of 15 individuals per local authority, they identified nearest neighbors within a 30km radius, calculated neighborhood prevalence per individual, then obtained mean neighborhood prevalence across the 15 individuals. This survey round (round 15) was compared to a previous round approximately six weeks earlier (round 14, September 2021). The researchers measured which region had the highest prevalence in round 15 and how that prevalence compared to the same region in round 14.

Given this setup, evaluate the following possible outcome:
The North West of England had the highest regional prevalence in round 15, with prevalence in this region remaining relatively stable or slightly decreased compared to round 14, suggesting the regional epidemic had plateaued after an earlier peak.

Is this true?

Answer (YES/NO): NO